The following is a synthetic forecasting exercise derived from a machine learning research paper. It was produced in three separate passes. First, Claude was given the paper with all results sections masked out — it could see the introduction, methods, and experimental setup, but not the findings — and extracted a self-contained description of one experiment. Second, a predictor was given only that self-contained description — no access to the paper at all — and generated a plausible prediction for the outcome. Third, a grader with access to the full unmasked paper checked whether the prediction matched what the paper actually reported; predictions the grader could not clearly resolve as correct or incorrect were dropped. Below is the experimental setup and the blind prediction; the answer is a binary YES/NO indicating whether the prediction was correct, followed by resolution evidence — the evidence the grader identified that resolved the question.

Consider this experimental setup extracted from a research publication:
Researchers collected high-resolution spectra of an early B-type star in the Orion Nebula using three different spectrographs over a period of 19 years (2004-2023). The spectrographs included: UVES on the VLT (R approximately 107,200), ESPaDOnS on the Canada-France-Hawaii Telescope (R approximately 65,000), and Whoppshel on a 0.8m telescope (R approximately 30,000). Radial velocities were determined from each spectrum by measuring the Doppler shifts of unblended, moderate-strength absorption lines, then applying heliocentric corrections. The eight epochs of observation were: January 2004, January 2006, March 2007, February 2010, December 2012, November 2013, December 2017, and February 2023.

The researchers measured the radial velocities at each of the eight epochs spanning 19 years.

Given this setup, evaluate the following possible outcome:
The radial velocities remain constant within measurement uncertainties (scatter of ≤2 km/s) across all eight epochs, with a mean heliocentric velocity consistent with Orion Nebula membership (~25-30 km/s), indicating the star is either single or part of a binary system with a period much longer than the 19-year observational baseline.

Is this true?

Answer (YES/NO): NO